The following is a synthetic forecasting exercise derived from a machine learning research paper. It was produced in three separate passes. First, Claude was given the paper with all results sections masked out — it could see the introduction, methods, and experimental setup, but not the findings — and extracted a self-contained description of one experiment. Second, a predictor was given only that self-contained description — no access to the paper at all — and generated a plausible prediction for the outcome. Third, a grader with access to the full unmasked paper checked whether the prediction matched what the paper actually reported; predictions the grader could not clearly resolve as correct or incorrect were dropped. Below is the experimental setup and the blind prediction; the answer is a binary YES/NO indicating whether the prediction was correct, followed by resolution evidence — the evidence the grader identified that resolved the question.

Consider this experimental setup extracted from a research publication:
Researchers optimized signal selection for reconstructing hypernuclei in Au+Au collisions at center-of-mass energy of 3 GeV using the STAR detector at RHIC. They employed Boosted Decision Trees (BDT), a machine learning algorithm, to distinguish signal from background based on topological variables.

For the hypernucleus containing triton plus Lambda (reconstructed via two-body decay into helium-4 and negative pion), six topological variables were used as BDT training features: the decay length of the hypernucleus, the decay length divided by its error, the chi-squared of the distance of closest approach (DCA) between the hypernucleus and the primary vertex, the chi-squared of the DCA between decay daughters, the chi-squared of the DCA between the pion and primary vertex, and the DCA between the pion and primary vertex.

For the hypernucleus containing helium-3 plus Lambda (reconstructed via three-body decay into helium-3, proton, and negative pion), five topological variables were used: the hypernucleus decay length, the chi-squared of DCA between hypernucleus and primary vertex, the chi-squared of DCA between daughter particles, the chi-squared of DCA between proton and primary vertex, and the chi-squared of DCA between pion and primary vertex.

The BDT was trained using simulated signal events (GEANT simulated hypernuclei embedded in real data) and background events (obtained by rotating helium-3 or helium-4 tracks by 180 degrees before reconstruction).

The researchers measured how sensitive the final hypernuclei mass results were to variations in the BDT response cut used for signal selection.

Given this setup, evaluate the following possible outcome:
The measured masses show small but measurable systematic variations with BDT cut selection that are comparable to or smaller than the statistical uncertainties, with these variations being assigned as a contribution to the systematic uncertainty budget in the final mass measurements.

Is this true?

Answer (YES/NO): YES